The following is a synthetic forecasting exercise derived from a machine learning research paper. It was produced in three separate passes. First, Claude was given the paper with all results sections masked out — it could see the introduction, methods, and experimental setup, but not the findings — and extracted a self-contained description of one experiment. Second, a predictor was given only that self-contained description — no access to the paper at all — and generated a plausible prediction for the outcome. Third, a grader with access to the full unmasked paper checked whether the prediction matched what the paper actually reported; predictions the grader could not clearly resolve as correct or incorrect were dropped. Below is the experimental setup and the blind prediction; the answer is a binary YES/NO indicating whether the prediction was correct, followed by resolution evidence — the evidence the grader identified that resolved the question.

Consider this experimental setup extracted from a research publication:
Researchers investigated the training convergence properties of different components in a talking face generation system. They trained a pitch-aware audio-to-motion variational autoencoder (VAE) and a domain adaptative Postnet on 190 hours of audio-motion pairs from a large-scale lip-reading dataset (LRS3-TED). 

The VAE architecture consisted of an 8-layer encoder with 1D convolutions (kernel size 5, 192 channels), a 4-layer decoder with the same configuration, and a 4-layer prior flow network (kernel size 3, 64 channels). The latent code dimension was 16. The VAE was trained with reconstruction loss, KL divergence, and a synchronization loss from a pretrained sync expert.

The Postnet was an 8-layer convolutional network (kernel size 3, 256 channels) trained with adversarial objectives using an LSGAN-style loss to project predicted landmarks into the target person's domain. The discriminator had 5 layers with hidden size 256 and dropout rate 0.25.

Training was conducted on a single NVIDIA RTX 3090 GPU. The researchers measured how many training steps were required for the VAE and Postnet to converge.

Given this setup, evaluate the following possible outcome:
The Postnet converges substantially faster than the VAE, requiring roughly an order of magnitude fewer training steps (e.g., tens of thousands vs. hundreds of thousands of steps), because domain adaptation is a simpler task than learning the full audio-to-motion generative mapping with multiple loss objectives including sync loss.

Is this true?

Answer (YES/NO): NO